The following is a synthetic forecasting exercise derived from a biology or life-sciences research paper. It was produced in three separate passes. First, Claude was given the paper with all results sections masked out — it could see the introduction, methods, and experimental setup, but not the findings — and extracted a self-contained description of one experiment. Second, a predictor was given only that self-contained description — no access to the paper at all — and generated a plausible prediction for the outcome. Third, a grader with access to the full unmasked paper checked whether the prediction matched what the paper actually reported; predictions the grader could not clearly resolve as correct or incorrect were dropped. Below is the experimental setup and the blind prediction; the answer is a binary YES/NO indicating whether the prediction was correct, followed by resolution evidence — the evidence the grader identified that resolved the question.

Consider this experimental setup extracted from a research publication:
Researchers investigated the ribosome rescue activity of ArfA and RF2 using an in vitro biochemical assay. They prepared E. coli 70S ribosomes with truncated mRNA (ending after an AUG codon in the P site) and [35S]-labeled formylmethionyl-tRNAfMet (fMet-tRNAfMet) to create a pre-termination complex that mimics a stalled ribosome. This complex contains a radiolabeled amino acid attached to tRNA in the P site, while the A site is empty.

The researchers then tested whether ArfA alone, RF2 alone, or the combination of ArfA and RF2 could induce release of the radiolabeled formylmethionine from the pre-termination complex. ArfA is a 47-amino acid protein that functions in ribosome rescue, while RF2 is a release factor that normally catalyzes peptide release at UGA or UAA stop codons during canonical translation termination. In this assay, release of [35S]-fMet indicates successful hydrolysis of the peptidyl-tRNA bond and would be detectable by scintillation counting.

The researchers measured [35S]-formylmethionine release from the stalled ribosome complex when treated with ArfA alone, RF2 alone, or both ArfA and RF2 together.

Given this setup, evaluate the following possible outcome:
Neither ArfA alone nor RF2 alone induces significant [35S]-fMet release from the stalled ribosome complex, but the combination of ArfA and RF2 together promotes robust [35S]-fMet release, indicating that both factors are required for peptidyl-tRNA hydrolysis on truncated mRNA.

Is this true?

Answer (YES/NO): YES